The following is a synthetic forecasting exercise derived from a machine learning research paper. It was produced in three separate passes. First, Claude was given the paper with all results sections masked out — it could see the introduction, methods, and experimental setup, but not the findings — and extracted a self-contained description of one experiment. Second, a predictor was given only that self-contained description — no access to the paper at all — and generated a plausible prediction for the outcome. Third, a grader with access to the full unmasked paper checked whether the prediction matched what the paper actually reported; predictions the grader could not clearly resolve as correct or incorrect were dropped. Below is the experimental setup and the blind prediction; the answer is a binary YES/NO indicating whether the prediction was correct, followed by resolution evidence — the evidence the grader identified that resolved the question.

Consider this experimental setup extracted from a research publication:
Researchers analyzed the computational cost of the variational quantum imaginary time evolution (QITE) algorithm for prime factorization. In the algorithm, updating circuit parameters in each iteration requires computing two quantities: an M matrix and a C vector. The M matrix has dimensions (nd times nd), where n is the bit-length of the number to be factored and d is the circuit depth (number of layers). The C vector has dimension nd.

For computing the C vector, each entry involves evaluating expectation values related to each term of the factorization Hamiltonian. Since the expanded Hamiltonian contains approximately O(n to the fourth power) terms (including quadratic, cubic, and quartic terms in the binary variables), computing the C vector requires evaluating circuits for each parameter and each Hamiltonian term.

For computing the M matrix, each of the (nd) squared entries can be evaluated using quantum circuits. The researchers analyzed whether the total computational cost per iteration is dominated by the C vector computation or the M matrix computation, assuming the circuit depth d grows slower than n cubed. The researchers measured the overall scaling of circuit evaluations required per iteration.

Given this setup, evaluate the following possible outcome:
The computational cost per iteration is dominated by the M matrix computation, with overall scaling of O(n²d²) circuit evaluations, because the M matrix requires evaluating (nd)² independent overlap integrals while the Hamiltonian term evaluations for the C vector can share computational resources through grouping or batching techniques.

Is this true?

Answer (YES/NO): NO